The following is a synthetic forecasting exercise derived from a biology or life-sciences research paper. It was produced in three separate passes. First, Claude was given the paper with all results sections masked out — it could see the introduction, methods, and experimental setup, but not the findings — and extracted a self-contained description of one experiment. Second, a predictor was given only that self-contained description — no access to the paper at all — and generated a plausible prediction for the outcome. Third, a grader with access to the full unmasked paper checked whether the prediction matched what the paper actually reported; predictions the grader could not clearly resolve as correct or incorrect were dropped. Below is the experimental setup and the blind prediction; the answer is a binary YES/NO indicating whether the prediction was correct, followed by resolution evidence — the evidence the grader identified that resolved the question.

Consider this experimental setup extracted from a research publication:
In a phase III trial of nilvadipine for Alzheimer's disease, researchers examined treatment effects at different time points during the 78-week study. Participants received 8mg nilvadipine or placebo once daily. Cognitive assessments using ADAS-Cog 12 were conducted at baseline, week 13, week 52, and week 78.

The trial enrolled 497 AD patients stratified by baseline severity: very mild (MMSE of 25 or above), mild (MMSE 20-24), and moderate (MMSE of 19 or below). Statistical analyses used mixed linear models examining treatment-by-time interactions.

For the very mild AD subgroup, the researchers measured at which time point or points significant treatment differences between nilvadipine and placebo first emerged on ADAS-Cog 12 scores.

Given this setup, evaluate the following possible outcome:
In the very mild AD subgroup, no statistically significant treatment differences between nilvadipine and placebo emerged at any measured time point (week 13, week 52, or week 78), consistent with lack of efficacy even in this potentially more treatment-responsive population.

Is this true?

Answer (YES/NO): NO